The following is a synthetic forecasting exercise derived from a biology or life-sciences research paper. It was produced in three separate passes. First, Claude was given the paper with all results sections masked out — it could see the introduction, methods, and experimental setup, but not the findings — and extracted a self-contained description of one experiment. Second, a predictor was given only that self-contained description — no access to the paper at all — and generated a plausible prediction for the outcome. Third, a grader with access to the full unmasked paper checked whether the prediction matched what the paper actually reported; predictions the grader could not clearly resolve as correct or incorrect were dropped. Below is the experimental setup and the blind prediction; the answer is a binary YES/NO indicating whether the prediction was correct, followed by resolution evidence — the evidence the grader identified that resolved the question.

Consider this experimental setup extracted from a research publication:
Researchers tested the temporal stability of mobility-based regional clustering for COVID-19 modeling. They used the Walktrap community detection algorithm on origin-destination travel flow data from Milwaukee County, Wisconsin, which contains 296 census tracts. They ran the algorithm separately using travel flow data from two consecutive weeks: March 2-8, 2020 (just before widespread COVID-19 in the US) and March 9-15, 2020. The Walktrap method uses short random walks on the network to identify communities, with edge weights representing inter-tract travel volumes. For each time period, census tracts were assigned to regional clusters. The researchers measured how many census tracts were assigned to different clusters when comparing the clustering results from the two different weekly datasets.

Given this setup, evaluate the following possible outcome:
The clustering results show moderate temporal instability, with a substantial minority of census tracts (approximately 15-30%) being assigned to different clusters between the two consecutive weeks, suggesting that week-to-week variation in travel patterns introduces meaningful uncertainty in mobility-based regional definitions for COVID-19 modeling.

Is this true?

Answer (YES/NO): NO